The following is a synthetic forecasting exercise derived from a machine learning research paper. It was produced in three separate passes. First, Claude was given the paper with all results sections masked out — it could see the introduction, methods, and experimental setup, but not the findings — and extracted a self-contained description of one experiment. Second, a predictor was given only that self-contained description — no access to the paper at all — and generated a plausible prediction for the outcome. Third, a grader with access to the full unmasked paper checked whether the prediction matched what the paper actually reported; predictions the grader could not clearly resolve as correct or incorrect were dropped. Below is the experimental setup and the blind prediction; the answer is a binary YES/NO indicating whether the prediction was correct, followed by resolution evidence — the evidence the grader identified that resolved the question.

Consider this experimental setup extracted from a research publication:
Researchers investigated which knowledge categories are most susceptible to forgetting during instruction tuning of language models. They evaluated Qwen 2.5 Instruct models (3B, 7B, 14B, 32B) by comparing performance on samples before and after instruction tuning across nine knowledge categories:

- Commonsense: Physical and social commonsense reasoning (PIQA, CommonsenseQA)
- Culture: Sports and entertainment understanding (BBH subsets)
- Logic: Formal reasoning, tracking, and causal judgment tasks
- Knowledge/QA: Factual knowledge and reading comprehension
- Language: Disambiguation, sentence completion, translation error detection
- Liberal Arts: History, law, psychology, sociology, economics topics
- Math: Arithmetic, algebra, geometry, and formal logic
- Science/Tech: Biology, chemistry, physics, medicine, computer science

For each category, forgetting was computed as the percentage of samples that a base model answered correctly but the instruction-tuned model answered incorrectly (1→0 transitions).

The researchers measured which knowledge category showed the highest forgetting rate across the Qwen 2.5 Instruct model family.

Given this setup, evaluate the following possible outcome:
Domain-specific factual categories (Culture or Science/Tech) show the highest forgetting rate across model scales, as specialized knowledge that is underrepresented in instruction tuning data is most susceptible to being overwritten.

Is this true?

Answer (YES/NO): NO